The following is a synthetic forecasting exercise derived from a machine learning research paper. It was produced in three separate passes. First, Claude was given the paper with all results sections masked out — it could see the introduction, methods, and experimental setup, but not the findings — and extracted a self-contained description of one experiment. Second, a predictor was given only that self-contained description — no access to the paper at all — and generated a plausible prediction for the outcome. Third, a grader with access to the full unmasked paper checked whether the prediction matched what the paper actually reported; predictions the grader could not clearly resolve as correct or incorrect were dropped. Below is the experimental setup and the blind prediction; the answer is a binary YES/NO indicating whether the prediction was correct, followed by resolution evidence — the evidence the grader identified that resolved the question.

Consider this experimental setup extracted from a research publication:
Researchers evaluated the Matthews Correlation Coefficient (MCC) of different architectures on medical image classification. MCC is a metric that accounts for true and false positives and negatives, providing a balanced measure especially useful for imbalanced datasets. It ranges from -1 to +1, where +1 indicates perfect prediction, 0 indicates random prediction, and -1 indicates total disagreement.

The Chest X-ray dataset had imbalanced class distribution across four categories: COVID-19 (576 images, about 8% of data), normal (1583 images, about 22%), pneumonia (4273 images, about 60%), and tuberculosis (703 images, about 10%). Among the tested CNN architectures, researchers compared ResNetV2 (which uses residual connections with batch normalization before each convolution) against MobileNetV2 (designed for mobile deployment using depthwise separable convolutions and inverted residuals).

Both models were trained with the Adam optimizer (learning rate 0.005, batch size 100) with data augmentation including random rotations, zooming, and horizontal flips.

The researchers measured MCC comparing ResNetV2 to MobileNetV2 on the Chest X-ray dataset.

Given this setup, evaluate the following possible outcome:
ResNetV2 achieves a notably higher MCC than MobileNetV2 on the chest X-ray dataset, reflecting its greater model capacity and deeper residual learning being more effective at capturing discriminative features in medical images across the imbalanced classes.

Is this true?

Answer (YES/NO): NO